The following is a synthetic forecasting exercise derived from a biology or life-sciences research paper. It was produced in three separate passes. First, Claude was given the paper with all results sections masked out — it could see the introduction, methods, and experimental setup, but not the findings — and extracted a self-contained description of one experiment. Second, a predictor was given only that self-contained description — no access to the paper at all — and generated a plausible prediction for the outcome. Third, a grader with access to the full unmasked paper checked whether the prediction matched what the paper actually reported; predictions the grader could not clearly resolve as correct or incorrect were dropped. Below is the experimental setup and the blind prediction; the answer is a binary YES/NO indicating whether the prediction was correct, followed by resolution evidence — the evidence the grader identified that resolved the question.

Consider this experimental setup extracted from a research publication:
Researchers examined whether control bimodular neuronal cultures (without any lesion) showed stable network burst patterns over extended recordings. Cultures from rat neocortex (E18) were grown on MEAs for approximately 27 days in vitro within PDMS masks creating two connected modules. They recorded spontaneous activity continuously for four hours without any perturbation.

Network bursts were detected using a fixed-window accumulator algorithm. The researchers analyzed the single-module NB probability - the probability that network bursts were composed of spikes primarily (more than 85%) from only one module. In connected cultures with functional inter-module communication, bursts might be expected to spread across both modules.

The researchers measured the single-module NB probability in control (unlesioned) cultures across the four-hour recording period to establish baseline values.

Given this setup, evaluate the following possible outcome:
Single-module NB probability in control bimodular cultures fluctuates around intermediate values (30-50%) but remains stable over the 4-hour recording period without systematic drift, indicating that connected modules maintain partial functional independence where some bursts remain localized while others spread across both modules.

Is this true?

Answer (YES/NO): NO